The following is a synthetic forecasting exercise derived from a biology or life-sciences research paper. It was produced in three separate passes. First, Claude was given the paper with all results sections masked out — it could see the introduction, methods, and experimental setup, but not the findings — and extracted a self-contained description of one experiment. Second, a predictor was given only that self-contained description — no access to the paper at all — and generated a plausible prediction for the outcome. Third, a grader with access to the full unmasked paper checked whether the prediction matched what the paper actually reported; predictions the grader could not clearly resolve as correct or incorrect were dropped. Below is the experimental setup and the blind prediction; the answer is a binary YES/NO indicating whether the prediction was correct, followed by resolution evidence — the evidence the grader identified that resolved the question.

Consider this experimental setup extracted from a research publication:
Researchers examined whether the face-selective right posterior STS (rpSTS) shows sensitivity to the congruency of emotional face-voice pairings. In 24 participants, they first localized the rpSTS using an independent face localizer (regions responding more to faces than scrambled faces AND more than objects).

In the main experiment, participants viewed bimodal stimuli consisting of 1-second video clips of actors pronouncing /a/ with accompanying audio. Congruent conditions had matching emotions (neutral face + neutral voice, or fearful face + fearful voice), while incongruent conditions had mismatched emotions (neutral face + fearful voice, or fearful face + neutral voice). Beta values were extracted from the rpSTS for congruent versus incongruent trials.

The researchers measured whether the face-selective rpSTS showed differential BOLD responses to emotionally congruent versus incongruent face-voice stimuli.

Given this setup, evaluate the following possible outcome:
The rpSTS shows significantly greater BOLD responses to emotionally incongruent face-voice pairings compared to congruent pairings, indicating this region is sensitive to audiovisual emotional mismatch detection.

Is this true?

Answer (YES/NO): YES